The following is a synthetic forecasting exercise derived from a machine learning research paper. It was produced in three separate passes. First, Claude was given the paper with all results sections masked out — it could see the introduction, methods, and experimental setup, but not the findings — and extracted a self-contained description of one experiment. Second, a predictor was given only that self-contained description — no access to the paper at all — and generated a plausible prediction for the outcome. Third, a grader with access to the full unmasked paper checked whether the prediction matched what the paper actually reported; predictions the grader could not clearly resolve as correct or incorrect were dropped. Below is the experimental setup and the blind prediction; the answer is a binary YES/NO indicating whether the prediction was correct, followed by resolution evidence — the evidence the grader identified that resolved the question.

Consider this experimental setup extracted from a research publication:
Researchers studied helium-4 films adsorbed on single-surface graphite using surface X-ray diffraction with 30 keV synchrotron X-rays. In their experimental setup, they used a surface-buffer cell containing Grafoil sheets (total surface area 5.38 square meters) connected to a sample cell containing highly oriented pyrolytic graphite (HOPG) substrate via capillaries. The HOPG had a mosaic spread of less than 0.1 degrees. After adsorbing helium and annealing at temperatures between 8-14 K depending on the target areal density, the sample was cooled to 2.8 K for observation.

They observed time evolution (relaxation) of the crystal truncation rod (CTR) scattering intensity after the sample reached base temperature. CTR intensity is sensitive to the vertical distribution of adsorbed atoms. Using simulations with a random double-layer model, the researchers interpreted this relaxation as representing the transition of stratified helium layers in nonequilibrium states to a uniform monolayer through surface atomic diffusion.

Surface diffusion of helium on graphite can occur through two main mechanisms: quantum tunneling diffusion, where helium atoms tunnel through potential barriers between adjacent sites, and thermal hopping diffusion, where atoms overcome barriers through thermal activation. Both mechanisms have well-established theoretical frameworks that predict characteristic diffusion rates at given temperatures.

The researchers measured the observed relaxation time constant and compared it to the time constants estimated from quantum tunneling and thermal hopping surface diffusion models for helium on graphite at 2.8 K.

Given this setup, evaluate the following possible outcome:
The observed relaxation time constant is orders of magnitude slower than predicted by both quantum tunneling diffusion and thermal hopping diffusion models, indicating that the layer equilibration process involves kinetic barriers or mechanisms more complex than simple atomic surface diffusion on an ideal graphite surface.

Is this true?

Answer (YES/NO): YES